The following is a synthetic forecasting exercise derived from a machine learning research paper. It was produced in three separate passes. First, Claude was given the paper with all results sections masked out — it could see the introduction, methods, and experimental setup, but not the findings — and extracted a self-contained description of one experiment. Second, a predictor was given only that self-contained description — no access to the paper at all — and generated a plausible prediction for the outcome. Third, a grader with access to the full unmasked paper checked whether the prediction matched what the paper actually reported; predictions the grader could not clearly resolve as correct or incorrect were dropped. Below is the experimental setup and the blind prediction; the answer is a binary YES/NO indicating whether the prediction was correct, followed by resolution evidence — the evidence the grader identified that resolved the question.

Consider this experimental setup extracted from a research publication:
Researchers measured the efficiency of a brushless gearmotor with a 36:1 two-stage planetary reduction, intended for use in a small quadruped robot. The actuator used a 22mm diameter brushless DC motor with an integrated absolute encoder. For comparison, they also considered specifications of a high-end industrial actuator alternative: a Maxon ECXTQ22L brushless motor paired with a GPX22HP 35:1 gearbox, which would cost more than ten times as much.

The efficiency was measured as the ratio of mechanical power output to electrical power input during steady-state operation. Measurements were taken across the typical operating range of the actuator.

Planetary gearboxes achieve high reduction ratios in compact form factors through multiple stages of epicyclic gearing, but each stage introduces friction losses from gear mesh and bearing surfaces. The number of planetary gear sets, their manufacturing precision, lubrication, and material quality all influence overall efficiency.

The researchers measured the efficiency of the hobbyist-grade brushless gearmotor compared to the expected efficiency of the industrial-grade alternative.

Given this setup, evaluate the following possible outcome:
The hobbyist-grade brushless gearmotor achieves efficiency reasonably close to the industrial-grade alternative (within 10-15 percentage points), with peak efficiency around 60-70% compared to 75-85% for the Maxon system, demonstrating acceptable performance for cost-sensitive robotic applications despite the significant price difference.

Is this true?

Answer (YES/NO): NO